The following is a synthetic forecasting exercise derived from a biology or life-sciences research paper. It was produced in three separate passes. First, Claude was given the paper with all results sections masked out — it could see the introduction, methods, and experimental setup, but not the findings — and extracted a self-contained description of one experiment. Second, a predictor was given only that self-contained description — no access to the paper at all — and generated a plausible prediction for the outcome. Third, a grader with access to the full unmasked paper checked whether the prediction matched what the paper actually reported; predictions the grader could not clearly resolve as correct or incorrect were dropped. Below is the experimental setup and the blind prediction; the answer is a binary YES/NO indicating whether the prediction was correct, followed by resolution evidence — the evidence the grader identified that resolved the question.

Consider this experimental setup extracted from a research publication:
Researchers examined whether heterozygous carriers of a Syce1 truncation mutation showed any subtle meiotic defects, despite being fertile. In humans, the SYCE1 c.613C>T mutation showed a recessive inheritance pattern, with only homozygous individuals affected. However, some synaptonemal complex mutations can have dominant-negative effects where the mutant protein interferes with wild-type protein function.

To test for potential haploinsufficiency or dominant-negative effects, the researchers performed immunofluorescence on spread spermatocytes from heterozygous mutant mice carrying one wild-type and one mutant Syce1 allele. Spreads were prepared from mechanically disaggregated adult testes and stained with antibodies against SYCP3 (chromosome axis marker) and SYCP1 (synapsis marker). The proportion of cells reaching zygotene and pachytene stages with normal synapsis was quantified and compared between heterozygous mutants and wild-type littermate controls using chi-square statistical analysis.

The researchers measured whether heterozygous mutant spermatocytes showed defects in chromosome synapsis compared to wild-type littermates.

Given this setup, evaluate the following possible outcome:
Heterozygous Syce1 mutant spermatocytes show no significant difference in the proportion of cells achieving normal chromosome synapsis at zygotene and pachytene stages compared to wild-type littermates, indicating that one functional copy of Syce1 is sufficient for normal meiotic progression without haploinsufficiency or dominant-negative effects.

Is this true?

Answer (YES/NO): YES